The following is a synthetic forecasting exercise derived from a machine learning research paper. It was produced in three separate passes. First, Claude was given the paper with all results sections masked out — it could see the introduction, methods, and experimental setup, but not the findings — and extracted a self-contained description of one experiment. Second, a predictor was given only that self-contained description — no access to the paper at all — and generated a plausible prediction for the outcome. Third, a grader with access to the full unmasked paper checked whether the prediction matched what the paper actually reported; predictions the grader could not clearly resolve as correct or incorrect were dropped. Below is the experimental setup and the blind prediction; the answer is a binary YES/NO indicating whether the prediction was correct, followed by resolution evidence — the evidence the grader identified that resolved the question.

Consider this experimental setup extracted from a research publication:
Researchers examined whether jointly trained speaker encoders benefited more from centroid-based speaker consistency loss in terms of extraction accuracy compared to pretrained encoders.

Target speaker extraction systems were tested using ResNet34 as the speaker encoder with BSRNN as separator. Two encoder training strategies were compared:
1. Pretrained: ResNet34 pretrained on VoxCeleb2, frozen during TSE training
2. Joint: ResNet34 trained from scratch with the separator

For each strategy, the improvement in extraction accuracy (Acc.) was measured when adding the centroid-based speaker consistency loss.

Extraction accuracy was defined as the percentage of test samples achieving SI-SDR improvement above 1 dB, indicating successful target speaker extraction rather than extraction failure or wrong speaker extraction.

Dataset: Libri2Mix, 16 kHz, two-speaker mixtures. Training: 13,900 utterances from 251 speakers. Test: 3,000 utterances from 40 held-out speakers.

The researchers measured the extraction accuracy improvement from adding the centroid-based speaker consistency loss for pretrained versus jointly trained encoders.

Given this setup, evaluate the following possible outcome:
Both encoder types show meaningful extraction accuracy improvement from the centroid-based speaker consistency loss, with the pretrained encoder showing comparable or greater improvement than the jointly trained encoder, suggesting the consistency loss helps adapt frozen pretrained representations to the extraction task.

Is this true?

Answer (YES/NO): YES